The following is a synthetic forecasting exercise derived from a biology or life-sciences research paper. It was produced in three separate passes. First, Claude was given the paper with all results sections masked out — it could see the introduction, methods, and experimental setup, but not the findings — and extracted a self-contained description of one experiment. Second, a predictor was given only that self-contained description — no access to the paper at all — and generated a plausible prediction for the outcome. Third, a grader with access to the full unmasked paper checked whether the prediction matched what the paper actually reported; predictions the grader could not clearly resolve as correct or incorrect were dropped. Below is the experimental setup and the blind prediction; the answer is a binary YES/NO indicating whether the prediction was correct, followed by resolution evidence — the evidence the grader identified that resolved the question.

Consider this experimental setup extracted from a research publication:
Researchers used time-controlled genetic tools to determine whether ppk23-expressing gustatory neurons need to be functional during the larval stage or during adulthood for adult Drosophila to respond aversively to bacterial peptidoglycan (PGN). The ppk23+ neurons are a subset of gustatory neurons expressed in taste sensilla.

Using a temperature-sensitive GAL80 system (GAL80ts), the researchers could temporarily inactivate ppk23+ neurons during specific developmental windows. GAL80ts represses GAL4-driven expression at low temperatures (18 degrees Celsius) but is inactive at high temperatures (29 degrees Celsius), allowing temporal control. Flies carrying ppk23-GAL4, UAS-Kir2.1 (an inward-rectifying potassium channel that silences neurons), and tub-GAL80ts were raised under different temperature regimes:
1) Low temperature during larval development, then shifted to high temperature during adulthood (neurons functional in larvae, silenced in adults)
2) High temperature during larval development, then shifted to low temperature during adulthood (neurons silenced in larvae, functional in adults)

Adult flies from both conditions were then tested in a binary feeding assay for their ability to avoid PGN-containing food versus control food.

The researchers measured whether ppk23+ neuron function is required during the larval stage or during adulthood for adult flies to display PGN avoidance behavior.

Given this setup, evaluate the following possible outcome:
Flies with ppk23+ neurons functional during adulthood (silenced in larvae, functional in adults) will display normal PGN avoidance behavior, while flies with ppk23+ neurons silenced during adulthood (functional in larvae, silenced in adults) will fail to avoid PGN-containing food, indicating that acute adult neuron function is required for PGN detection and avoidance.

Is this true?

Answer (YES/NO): YES